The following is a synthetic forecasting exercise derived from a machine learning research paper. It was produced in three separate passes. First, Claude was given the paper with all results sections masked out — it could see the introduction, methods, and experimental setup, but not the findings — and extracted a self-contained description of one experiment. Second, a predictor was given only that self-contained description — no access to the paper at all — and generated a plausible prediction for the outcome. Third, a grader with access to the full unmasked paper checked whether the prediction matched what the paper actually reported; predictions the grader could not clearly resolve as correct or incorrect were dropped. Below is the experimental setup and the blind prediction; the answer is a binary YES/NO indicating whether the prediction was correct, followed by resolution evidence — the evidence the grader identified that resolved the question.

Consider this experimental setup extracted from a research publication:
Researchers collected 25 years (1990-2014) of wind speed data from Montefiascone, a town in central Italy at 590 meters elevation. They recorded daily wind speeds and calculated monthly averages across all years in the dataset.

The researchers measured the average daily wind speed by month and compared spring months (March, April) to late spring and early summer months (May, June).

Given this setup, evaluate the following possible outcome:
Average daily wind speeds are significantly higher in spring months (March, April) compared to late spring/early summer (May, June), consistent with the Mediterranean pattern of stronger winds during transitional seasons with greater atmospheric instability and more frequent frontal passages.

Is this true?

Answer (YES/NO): YES